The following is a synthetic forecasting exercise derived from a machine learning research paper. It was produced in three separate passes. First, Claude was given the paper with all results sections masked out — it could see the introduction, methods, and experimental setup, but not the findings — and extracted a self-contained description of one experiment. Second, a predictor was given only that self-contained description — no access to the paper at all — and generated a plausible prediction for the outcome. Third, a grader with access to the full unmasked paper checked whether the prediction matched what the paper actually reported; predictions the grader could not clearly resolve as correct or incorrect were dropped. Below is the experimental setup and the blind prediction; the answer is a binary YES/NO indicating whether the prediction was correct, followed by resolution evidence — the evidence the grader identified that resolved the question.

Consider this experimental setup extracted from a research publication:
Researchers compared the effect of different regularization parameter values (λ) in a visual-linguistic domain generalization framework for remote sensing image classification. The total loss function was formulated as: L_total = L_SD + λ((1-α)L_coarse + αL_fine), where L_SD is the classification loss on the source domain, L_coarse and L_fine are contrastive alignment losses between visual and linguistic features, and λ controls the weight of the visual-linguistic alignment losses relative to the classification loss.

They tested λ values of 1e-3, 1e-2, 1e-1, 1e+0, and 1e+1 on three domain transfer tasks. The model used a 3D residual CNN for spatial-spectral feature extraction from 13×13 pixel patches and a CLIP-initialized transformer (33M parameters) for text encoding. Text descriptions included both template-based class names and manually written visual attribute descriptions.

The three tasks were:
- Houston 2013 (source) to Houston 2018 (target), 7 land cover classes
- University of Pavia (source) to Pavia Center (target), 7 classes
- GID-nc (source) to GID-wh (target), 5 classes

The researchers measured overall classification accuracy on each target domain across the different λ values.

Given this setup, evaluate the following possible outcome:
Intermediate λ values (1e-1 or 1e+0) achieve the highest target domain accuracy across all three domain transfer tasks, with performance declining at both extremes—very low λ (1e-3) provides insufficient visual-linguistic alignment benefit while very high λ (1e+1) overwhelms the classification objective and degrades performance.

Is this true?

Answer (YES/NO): NO